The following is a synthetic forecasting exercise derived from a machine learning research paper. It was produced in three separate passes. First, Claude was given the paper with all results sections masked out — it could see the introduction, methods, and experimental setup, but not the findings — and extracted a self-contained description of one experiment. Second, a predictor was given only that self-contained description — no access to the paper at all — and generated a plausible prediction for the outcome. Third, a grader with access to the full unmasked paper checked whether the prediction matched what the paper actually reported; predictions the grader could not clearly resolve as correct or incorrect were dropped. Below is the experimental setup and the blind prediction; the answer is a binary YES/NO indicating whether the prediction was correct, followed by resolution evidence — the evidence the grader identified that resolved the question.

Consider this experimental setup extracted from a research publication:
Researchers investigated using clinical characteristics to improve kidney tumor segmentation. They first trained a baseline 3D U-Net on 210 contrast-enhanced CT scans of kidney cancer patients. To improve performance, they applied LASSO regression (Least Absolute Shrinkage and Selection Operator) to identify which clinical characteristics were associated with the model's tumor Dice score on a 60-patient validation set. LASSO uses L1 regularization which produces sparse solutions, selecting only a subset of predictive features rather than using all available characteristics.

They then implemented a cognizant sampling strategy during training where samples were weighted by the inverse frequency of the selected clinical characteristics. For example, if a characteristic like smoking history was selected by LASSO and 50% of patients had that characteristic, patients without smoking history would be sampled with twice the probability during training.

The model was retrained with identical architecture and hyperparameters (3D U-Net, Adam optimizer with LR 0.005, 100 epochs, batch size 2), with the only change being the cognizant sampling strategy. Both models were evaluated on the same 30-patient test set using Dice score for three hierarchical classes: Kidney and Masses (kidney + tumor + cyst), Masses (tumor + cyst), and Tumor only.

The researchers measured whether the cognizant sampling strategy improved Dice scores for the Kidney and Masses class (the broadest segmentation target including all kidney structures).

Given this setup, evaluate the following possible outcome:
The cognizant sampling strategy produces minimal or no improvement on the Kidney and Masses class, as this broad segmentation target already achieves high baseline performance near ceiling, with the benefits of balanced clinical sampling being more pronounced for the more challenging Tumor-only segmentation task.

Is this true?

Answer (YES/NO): NO